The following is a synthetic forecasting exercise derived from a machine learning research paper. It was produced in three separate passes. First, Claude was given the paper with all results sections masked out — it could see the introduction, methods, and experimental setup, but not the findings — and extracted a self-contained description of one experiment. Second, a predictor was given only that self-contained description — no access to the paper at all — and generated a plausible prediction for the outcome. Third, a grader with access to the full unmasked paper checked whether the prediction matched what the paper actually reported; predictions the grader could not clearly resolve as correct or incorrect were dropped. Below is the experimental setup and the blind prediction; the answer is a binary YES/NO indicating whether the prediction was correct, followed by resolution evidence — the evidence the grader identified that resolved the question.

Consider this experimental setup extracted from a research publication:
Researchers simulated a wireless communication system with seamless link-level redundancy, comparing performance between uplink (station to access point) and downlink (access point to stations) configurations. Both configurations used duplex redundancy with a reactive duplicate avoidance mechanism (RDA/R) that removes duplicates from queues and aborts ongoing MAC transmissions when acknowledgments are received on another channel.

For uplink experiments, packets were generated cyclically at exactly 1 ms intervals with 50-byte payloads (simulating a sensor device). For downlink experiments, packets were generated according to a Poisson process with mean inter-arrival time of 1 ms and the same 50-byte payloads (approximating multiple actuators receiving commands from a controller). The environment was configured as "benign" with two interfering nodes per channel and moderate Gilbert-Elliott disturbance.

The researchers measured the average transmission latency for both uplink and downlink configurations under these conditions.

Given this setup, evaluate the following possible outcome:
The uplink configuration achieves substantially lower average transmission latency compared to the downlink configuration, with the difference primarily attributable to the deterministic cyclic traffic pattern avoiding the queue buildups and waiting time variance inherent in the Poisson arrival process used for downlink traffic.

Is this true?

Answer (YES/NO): YES